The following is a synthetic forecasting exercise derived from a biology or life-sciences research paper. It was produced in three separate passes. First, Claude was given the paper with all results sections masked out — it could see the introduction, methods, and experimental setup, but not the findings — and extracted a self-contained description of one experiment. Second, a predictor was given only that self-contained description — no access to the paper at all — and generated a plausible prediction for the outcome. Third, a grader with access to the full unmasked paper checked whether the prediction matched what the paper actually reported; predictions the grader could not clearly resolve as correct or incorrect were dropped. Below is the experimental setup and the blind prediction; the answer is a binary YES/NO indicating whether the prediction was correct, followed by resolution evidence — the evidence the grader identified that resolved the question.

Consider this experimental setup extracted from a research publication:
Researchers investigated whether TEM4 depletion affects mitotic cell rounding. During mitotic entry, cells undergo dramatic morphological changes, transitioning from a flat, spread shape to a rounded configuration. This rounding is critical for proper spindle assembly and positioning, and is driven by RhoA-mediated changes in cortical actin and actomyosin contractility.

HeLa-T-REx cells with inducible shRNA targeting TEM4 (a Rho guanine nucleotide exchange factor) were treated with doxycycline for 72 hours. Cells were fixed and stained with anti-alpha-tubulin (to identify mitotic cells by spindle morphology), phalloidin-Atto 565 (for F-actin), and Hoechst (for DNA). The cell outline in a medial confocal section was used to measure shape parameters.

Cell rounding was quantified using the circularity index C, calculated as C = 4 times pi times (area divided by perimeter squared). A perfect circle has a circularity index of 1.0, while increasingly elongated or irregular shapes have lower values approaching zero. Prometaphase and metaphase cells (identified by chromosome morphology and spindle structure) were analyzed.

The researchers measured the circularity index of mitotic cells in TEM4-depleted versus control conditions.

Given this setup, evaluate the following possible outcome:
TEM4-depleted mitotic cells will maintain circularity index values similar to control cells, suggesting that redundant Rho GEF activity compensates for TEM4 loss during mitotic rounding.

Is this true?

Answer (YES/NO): NO